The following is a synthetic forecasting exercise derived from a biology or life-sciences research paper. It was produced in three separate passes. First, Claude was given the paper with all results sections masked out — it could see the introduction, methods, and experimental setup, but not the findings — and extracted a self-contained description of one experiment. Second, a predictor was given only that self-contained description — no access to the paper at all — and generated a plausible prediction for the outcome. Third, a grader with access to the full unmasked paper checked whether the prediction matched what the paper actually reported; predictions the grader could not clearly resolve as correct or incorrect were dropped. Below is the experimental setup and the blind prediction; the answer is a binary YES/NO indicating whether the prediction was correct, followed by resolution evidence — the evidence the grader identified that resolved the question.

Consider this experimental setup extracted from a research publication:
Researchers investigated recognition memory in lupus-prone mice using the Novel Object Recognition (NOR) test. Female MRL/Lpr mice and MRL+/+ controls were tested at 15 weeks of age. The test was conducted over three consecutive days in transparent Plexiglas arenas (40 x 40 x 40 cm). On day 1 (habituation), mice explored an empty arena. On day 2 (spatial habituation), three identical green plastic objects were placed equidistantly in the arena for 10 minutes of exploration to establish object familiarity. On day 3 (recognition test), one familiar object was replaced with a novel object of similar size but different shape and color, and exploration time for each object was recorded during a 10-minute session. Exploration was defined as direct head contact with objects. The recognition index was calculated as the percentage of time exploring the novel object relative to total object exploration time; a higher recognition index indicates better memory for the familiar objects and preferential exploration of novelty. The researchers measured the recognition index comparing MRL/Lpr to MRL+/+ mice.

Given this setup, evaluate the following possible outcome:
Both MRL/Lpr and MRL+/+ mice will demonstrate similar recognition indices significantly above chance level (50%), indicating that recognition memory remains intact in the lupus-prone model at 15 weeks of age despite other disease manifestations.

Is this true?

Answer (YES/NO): NO